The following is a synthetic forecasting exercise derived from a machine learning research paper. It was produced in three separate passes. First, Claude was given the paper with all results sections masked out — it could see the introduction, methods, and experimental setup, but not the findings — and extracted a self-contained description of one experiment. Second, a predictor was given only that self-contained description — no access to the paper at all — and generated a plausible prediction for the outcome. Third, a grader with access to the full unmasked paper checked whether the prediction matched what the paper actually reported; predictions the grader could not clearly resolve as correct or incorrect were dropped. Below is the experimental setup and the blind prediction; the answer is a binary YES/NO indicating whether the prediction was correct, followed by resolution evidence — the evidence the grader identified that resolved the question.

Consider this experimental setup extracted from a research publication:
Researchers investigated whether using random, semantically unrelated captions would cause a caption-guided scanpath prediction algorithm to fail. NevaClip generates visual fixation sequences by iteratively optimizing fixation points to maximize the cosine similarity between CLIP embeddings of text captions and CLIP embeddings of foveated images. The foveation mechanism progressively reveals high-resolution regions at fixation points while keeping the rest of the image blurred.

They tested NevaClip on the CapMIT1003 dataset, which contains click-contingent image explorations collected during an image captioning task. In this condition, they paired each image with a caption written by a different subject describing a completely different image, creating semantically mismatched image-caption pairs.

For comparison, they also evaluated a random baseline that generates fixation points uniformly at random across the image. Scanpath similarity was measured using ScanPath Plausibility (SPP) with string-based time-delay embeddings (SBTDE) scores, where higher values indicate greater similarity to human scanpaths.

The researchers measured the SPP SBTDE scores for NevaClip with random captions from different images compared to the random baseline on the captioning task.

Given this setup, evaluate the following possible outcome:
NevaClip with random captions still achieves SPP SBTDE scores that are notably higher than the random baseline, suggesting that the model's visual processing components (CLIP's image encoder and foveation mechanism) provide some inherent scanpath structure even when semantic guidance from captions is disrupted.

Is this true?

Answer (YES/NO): NO